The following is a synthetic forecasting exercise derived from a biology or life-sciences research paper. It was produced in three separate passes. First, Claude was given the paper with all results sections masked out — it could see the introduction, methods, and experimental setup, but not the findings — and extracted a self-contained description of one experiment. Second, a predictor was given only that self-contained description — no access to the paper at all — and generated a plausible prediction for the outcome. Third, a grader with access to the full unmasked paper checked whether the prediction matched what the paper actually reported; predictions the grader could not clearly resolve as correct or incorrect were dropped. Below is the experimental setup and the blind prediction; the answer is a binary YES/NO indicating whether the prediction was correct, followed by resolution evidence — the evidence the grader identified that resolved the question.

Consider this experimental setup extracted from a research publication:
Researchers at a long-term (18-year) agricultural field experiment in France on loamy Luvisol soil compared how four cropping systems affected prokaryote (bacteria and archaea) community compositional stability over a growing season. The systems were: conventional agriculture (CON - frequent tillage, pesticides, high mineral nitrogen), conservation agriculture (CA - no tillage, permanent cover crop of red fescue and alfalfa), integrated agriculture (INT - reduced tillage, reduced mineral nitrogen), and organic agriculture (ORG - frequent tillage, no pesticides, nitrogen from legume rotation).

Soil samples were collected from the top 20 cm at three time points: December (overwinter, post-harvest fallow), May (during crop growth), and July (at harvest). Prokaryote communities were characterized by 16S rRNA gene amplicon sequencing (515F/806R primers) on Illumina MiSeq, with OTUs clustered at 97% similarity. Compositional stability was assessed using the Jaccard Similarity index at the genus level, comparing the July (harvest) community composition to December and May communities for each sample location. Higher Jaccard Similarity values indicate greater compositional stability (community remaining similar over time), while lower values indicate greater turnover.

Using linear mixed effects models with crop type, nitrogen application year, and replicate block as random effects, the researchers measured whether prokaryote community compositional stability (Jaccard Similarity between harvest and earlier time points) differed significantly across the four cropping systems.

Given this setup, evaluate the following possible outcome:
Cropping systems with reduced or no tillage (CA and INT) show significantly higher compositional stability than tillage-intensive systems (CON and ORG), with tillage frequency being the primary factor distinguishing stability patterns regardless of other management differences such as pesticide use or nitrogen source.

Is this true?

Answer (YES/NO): NO